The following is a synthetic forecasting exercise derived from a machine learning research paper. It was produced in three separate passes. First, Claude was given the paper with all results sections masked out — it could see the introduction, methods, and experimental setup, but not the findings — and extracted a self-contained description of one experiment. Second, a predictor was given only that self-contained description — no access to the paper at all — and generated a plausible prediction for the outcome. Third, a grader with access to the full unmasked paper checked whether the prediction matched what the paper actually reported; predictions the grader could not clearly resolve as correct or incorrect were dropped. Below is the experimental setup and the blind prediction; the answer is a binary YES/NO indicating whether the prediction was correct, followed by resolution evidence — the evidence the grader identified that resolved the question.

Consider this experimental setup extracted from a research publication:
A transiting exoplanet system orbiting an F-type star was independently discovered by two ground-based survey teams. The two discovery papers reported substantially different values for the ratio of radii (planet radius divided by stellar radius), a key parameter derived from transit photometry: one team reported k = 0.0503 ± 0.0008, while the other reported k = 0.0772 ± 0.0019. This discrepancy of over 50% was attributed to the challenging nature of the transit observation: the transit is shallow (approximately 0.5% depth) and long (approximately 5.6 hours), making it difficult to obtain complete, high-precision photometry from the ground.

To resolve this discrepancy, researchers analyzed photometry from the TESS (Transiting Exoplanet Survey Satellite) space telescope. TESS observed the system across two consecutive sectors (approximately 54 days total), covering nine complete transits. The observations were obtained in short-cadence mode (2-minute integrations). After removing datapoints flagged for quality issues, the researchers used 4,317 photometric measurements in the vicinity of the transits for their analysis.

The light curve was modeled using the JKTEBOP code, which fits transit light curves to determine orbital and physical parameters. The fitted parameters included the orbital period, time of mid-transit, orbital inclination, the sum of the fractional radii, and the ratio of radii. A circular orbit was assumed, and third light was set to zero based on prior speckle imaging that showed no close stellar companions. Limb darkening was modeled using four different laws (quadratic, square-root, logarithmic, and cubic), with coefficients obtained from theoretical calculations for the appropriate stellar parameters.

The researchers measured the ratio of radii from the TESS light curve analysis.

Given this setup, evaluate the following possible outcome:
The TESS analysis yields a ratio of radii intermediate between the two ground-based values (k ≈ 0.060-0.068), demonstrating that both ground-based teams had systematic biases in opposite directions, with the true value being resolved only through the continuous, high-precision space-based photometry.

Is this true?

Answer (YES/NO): NO